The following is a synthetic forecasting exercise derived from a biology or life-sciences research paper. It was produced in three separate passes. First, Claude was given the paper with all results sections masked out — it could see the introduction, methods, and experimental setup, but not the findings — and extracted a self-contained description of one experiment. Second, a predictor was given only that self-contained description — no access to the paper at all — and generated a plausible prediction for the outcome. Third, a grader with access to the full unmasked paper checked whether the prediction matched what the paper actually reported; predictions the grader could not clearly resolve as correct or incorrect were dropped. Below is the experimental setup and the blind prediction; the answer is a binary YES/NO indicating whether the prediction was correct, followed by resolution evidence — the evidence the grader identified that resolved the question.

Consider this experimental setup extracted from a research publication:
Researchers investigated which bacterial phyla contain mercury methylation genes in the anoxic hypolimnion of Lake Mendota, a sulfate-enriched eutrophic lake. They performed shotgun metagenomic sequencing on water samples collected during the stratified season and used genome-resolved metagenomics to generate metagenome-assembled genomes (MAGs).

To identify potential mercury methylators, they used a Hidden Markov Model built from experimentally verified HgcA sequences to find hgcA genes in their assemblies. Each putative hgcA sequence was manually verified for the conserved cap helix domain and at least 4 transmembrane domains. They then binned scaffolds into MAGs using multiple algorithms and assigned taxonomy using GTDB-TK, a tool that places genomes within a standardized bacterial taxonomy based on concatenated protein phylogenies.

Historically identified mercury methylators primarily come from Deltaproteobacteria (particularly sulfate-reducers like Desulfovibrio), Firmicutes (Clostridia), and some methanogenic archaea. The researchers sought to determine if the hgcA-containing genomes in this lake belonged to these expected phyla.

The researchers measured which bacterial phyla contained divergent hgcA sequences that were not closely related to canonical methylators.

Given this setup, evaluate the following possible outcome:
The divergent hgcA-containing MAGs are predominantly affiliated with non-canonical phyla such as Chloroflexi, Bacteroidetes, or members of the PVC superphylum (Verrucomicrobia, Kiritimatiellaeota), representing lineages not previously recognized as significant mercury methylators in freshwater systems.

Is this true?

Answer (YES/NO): YES